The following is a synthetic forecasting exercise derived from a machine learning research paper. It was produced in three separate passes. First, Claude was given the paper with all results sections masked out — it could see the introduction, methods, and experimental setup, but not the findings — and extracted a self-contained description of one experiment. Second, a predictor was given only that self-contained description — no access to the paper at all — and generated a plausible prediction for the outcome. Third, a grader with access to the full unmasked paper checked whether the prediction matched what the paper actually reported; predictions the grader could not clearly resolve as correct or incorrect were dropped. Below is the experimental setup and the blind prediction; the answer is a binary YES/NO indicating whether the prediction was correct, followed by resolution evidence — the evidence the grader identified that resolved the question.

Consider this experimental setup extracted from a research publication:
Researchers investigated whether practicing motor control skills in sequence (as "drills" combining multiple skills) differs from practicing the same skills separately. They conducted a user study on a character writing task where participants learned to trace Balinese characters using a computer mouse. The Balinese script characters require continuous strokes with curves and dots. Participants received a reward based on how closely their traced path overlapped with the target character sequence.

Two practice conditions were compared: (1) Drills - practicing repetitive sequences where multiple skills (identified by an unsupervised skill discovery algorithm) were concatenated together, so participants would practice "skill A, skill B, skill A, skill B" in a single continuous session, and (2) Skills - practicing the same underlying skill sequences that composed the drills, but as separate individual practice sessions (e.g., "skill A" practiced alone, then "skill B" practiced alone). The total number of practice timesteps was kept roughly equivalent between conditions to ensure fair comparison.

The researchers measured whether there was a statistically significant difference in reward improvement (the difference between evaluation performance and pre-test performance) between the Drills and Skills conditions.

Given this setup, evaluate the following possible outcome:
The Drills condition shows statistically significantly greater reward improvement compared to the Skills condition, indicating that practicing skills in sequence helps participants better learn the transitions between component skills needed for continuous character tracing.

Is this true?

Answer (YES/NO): NO